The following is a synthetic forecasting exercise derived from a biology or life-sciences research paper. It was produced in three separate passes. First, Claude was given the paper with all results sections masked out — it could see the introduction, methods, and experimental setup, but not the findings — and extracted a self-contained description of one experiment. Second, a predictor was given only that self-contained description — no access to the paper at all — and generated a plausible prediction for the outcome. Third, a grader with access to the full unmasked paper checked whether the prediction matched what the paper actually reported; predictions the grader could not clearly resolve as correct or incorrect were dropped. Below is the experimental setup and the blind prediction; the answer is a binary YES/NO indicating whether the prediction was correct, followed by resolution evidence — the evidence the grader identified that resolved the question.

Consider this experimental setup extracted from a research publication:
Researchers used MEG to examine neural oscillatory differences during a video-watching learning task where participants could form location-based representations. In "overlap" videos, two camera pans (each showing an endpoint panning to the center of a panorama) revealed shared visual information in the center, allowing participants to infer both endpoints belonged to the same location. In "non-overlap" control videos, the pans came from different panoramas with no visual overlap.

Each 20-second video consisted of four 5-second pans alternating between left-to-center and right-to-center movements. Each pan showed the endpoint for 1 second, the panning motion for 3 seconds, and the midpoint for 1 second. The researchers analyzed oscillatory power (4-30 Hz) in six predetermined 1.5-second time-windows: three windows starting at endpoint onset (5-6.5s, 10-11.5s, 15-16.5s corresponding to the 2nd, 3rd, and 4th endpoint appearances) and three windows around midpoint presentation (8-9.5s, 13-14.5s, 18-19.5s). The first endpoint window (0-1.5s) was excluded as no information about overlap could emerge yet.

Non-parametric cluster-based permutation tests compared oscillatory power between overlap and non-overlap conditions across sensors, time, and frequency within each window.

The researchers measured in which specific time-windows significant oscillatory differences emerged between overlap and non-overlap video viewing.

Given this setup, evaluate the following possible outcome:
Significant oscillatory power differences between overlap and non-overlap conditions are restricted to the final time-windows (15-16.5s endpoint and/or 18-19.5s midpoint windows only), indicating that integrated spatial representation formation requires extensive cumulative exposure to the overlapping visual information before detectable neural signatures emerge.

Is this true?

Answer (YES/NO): NO